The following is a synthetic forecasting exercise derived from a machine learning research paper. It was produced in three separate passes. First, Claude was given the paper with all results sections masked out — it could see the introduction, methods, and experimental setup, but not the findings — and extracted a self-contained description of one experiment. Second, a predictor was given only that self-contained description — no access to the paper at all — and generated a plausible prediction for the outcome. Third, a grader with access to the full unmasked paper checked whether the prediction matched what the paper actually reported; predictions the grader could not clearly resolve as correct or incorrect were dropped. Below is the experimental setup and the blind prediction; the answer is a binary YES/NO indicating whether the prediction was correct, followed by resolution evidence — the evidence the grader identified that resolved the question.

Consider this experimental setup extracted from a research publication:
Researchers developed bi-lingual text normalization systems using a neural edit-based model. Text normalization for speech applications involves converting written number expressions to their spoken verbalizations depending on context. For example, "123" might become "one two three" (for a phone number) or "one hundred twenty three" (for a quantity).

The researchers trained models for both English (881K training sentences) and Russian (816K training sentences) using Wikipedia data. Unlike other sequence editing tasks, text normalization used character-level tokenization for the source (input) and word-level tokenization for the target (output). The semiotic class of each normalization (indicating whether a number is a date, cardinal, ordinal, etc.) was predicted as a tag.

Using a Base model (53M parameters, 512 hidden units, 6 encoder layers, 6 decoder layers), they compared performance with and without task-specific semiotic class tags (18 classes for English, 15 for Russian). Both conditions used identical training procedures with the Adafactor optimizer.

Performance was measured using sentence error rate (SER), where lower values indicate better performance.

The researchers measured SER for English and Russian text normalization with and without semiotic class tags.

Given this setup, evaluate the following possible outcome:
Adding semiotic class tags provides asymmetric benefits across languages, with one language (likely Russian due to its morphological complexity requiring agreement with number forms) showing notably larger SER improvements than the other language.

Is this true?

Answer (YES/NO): NO